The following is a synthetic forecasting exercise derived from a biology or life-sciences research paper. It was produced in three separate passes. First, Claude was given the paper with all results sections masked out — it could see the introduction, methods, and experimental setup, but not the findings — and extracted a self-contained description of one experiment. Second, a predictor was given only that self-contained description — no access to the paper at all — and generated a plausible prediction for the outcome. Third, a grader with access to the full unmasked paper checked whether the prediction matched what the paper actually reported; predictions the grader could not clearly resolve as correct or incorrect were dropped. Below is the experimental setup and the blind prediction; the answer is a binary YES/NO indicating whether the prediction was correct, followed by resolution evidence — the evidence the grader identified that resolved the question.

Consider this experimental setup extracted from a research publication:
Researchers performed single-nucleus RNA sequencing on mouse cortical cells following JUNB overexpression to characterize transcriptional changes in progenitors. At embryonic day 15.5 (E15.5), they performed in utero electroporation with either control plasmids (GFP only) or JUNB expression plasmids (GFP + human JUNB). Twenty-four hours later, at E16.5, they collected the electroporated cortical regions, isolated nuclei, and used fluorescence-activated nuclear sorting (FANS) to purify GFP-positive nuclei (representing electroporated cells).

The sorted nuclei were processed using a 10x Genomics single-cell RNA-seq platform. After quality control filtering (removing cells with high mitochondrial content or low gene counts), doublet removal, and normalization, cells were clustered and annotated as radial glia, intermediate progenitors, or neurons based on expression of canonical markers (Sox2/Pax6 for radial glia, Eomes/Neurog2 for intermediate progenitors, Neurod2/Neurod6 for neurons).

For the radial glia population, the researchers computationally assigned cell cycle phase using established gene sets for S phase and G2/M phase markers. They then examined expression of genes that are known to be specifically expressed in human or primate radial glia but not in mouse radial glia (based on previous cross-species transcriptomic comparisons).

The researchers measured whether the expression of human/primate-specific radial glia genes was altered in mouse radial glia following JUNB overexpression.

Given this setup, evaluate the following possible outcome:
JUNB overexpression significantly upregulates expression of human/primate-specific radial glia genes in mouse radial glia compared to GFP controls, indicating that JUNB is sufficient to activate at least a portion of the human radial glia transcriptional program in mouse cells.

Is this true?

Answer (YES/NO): NO